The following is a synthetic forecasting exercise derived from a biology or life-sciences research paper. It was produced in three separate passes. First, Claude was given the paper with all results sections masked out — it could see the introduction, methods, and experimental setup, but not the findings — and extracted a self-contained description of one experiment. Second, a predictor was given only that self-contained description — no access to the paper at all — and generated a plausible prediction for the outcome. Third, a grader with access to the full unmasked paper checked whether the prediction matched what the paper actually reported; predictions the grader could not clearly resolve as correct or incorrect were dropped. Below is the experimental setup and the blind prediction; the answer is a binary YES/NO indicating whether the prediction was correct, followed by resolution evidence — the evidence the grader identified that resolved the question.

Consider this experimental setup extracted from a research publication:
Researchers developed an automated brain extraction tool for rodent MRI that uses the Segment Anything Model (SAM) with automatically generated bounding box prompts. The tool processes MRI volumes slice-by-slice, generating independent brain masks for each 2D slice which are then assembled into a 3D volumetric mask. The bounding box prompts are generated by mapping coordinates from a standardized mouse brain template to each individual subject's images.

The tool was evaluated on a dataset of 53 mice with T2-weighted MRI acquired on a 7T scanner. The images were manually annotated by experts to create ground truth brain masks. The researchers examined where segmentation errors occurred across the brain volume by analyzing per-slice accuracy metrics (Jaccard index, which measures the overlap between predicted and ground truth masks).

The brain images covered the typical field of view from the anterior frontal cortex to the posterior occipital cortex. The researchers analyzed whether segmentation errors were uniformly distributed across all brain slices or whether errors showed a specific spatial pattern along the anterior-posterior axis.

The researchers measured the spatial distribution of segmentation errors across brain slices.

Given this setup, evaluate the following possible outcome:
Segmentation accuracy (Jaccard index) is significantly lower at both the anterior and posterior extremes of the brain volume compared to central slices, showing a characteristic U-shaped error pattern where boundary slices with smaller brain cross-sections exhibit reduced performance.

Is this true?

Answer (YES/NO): YES